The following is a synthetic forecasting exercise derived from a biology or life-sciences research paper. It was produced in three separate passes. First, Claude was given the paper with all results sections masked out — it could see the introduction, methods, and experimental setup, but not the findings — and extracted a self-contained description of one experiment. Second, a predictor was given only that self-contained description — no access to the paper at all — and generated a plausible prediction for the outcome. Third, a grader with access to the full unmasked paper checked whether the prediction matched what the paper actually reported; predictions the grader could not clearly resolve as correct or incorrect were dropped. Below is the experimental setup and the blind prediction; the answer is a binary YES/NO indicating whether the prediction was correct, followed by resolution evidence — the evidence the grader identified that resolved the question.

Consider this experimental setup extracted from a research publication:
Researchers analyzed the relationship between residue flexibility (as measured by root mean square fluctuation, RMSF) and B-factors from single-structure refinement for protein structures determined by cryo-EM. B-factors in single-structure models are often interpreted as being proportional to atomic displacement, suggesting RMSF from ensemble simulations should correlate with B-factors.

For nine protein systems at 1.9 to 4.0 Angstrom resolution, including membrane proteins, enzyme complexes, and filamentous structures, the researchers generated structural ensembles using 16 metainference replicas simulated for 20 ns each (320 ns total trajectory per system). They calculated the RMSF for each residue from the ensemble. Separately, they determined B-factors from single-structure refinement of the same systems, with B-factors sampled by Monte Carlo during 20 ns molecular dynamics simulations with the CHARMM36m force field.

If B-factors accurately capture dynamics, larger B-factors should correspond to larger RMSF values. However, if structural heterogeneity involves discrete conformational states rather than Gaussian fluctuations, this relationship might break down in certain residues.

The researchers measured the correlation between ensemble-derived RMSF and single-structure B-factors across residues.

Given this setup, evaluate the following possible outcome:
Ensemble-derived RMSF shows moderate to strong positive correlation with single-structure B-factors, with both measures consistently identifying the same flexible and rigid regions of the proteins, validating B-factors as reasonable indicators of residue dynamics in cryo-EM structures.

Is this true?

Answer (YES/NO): NO